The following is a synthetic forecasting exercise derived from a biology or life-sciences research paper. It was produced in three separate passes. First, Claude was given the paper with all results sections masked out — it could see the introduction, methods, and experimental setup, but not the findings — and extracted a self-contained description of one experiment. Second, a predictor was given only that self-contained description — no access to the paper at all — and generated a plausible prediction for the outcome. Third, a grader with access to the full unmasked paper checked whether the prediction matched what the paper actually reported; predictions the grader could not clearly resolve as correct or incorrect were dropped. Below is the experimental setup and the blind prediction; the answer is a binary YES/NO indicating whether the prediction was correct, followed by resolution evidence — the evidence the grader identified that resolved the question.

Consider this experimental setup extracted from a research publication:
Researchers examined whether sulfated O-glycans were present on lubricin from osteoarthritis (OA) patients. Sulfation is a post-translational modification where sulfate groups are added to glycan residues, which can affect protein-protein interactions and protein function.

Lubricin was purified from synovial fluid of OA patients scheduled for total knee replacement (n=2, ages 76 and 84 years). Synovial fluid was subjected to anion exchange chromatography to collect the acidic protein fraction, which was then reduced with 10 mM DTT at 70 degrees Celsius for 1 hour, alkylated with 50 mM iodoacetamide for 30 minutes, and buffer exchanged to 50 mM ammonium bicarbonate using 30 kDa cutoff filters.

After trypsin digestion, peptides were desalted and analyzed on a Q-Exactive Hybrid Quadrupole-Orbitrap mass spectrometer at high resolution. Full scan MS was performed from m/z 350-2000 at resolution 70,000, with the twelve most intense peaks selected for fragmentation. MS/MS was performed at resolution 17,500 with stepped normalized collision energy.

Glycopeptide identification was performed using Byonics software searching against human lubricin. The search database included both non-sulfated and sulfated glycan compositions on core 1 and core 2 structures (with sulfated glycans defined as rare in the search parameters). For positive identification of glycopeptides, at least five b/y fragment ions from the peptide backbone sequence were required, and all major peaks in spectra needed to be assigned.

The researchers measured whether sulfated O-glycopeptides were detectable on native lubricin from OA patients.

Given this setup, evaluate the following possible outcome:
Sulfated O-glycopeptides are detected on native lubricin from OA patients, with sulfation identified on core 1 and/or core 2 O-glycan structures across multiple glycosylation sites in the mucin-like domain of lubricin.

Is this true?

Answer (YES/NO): NO